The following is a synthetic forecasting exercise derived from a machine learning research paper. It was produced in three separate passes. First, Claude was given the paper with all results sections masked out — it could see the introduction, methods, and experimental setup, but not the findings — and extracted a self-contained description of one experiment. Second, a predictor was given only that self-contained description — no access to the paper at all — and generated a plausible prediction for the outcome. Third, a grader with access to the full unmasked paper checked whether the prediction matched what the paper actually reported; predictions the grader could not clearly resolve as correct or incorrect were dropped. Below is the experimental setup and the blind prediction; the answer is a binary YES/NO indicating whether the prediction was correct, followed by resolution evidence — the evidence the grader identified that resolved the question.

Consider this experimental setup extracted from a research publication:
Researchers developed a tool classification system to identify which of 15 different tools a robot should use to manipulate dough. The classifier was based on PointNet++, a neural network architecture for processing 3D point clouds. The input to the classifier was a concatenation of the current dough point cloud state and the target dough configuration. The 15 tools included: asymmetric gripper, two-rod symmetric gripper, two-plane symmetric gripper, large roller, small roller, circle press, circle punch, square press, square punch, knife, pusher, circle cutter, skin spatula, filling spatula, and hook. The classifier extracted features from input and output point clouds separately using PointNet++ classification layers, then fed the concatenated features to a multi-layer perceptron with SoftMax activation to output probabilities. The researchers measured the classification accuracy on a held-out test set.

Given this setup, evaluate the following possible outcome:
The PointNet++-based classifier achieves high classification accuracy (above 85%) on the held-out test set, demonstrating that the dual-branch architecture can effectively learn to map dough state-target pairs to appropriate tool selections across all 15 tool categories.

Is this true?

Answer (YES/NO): YES